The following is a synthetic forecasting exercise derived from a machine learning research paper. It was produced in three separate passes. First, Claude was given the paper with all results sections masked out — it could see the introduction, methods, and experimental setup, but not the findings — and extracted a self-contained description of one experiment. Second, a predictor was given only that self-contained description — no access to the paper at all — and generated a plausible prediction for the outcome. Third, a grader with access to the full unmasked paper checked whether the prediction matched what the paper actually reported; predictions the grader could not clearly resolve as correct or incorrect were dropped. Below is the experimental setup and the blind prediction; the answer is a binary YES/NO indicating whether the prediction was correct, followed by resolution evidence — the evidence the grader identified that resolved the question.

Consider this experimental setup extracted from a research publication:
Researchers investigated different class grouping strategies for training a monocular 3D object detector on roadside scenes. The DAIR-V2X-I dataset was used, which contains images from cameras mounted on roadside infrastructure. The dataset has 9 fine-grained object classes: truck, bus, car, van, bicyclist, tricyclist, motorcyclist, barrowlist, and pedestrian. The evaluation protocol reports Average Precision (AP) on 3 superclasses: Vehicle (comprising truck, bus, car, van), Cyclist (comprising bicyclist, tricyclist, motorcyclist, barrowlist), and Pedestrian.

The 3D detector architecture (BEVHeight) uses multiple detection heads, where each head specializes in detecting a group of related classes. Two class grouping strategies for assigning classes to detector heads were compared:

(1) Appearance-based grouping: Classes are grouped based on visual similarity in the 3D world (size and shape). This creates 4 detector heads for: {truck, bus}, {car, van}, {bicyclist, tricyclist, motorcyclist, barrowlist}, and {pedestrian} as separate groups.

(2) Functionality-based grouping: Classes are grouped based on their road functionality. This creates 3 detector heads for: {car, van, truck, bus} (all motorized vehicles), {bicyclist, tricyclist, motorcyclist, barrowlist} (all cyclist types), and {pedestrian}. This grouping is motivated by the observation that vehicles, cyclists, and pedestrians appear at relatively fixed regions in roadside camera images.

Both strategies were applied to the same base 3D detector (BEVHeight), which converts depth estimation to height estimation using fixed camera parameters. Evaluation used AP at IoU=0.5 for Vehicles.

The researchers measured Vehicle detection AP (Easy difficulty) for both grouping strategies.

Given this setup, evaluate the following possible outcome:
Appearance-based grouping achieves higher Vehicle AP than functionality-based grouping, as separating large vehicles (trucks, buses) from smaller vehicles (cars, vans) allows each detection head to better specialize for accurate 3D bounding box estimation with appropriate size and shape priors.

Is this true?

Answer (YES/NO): NO